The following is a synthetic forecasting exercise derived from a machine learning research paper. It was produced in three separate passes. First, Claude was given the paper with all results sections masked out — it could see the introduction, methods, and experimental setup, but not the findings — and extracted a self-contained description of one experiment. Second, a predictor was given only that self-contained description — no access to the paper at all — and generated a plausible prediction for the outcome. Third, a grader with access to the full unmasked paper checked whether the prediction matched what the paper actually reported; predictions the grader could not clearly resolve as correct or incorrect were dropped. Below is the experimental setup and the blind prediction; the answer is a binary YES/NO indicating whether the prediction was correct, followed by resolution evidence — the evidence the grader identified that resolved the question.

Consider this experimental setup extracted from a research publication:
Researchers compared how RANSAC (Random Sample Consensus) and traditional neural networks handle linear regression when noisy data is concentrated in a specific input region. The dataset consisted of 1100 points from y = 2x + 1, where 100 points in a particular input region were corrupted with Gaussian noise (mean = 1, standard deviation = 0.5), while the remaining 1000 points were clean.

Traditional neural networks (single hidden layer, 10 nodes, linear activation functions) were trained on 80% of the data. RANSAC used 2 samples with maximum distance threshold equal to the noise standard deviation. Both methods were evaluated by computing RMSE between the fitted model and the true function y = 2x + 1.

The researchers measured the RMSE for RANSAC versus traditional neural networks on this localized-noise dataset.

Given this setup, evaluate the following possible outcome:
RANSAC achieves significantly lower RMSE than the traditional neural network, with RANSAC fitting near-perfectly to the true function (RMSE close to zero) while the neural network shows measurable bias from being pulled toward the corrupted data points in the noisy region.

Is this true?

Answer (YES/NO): YES